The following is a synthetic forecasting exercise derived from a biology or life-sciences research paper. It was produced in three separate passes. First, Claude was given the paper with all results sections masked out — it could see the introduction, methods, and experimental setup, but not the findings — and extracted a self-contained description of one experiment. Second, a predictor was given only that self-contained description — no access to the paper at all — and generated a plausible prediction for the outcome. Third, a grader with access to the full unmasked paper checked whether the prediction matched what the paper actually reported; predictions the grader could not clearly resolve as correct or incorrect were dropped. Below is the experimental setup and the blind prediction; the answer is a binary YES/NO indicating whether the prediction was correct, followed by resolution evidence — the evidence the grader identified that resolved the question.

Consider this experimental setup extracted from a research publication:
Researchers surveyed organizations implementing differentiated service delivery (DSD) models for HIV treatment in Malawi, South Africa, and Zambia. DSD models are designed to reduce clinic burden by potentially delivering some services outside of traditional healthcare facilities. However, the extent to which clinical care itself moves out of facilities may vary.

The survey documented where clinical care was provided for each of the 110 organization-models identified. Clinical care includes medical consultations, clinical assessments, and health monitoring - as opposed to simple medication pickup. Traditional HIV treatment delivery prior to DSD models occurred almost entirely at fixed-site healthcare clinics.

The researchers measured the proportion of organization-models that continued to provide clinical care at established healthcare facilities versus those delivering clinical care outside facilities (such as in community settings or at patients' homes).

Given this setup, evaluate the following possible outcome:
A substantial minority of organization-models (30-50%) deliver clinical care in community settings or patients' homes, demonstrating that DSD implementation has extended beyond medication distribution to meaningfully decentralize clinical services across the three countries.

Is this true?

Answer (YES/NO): NO